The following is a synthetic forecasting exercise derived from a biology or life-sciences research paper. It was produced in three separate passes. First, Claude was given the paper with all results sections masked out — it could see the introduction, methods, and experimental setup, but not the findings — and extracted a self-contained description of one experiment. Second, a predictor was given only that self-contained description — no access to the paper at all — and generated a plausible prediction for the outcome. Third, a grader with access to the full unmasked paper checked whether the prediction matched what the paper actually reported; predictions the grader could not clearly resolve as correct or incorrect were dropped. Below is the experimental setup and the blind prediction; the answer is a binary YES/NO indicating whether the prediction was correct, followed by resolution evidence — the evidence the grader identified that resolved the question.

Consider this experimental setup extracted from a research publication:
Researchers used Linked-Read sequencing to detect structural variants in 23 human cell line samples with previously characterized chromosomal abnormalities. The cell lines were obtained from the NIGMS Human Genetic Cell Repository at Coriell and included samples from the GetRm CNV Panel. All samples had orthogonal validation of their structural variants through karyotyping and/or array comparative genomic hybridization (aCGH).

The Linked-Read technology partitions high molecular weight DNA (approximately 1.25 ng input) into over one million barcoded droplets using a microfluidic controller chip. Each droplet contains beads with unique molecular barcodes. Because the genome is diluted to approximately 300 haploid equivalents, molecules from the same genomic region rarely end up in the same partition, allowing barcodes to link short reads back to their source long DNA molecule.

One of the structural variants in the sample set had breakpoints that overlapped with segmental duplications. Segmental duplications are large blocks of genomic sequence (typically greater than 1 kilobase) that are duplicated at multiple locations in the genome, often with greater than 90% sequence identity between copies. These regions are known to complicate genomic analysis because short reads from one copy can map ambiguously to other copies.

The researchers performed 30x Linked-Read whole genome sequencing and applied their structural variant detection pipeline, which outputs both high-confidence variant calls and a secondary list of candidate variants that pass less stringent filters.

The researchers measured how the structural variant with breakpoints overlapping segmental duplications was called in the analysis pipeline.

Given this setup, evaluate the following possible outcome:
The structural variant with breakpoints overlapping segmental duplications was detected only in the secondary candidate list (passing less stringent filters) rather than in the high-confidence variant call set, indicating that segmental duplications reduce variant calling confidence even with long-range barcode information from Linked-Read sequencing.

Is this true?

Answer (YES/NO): YES